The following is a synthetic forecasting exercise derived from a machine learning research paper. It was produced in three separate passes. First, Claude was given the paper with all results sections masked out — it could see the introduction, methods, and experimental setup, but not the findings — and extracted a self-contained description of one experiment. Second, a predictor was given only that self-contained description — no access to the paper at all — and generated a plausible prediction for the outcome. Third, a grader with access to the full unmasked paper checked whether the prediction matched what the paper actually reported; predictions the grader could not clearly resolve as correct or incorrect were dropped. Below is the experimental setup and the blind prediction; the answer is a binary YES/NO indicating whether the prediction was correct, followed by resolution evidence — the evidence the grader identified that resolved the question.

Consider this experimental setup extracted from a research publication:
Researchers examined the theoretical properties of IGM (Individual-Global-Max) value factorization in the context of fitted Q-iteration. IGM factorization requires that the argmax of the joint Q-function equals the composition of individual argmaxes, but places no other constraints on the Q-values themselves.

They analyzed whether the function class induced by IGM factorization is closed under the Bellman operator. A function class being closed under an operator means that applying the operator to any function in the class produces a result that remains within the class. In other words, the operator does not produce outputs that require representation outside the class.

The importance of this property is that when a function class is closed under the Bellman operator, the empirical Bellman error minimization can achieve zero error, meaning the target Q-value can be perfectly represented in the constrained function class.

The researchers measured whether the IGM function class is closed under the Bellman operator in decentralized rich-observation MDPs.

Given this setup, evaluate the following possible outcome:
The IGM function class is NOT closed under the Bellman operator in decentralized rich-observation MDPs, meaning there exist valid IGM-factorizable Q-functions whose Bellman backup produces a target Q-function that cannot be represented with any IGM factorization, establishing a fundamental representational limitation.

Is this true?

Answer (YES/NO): NO